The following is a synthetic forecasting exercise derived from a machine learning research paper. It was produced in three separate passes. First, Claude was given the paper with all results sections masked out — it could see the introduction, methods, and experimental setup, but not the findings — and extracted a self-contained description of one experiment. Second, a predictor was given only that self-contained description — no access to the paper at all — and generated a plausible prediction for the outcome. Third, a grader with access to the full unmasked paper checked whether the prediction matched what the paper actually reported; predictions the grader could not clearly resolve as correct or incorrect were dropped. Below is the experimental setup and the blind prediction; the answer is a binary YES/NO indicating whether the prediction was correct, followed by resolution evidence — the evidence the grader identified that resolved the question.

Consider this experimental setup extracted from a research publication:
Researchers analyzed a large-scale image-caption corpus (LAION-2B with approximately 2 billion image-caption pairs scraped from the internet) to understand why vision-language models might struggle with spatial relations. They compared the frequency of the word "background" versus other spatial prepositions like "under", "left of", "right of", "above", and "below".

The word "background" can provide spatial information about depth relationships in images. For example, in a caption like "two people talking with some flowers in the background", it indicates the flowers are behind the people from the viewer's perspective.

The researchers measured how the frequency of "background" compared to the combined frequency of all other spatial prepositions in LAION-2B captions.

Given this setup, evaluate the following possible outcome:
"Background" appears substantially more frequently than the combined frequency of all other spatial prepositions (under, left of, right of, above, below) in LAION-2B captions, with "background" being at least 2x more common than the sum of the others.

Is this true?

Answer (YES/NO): YES